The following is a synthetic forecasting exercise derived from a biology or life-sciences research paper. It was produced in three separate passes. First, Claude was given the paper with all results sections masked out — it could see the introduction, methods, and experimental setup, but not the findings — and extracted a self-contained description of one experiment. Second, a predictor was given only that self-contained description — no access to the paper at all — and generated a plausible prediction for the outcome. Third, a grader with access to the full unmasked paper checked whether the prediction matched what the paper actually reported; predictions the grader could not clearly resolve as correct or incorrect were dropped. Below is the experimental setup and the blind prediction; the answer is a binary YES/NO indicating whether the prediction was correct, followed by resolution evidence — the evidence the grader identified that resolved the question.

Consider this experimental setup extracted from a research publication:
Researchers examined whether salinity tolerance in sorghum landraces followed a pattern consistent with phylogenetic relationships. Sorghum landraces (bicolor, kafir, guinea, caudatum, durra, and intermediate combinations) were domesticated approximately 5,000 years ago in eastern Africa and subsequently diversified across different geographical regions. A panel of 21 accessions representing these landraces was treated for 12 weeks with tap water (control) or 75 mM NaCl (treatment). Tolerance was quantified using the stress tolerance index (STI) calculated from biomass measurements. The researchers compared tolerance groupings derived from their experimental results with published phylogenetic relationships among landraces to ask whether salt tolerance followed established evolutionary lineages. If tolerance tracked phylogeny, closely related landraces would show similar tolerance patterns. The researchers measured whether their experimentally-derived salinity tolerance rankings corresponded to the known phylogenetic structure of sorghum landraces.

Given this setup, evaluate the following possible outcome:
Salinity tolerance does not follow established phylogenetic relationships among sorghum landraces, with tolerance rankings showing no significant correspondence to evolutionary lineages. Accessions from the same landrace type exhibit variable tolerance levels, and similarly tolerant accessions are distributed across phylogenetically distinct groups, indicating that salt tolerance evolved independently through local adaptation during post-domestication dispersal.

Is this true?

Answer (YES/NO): NO